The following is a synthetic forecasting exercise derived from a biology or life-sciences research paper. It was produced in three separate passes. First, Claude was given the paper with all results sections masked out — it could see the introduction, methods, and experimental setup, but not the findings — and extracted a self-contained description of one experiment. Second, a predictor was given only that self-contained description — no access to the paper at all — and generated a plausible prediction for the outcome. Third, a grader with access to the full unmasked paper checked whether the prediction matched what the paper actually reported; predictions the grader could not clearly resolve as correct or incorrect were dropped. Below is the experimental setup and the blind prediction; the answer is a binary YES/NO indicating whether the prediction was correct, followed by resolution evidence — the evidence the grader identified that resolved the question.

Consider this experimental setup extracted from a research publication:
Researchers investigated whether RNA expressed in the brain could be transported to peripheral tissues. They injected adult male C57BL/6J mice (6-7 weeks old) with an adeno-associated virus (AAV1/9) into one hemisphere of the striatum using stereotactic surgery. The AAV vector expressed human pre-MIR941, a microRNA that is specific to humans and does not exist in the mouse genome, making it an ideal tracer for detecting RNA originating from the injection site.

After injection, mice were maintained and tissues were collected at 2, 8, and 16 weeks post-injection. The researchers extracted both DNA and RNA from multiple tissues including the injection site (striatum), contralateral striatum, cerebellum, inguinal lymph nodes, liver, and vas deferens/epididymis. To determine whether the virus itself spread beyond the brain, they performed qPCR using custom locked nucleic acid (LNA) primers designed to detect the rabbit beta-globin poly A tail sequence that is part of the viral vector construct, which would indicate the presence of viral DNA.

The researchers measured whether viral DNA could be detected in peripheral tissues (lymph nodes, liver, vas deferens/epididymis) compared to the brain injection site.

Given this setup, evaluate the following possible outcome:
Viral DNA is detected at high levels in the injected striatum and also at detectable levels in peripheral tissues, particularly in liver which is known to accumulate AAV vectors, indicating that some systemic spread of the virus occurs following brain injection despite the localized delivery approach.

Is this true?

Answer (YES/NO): NO